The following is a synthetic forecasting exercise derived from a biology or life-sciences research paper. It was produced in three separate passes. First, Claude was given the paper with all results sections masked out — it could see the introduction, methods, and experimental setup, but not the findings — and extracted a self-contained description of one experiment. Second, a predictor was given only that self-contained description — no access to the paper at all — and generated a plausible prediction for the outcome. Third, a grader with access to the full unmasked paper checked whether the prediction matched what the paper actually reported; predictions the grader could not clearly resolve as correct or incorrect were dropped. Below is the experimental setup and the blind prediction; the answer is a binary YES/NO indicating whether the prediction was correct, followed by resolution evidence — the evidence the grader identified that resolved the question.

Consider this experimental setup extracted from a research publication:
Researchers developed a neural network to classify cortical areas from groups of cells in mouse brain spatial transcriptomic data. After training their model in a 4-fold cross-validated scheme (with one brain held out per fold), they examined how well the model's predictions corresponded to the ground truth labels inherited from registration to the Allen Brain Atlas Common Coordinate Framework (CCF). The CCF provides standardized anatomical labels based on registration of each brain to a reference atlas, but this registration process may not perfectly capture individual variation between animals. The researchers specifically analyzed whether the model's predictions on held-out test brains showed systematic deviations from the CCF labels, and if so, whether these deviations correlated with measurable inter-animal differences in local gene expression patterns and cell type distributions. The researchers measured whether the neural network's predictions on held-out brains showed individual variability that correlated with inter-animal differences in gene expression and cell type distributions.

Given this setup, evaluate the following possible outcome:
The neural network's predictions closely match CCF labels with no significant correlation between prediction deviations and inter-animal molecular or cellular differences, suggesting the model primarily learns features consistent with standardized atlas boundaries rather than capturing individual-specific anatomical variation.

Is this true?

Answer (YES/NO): NO